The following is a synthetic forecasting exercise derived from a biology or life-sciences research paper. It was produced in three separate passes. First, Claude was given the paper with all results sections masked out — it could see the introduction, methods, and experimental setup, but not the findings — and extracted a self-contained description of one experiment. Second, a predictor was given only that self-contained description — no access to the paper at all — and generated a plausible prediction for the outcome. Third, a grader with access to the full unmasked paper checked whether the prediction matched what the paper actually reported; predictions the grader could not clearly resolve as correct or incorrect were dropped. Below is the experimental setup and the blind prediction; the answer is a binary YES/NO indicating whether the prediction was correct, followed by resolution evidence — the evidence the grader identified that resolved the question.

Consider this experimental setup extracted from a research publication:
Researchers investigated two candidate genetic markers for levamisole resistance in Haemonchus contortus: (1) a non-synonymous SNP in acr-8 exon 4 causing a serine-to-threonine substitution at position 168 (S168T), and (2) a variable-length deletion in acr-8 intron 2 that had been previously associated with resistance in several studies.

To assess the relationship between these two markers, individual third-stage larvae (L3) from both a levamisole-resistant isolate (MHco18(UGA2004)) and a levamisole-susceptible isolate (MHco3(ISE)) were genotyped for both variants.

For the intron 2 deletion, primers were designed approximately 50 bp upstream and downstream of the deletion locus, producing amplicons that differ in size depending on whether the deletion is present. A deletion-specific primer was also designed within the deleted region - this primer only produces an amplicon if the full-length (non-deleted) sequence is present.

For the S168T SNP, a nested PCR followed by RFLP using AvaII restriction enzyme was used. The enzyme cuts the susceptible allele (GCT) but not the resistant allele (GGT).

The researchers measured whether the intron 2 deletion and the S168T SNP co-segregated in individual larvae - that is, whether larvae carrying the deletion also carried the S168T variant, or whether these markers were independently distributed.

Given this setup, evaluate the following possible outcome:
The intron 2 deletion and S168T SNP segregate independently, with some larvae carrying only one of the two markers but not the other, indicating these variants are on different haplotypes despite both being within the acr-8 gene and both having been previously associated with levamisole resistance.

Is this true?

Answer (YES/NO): YES